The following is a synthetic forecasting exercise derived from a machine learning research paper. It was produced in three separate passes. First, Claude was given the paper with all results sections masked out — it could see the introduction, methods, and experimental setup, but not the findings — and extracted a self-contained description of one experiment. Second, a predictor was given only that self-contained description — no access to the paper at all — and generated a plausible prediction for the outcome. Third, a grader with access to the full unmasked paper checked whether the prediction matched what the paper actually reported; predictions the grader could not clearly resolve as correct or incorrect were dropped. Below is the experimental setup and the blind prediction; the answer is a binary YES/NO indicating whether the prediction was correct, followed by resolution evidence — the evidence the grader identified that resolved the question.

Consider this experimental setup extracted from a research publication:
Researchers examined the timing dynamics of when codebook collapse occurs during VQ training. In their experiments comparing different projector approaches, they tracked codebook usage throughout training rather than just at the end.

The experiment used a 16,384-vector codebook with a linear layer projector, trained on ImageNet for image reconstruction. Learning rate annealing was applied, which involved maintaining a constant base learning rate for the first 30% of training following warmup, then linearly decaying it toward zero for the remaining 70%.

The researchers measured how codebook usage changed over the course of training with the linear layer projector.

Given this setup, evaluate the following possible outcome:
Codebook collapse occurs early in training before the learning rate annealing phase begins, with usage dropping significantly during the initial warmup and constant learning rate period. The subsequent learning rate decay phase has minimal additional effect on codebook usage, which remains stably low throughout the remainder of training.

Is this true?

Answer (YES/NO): NO